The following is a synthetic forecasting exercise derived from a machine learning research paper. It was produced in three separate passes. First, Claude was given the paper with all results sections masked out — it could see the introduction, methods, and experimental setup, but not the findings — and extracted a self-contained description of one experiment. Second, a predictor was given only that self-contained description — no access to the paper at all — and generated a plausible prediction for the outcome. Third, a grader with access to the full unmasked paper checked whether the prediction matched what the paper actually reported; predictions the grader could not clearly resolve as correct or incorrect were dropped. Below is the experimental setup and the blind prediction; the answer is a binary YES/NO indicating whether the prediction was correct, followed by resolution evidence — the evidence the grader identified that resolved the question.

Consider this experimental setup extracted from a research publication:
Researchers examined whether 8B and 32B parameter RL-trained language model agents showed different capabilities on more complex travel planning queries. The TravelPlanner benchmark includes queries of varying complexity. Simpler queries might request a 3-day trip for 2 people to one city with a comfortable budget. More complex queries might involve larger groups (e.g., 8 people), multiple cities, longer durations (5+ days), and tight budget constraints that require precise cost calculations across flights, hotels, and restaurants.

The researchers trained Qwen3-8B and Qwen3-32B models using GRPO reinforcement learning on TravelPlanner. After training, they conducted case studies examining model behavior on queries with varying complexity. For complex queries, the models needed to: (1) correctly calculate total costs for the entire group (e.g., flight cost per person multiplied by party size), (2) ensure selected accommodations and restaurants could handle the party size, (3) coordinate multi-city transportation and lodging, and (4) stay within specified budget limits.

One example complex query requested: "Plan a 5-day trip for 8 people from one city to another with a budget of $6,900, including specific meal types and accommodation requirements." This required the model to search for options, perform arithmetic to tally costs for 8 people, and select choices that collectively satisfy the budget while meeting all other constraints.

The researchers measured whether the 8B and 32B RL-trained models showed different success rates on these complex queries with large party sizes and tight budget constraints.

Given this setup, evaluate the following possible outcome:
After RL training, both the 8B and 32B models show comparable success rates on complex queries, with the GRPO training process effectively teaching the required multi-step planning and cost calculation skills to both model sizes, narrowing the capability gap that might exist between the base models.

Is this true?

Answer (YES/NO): NO